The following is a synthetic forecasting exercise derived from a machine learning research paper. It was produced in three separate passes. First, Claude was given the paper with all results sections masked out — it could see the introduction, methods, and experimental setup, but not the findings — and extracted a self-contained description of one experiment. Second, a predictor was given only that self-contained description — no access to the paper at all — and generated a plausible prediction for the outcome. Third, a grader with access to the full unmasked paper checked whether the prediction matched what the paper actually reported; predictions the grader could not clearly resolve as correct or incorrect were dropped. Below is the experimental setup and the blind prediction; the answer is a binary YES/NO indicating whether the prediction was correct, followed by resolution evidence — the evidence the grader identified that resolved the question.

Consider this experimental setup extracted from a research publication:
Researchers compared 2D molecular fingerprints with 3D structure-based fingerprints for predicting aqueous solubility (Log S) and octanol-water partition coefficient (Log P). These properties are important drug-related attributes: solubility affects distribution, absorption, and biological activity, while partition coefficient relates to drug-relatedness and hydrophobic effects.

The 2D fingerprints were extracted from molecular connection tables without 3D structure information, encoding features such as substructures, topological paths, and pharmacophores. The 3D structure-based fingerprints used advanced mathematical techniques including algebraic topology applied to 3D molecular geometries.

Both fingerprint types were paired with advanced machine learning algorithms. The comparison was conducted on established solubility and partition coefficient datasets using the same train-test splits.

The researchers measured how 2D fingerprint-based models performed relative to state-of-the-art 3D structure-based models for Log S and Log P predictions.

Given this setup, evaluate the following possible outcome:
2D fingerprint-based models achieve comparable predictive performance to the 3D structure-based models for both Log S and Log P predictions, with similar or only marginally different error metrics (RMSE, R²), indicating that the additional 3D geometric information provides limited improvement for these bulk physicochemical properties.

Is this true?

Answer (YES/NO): YES